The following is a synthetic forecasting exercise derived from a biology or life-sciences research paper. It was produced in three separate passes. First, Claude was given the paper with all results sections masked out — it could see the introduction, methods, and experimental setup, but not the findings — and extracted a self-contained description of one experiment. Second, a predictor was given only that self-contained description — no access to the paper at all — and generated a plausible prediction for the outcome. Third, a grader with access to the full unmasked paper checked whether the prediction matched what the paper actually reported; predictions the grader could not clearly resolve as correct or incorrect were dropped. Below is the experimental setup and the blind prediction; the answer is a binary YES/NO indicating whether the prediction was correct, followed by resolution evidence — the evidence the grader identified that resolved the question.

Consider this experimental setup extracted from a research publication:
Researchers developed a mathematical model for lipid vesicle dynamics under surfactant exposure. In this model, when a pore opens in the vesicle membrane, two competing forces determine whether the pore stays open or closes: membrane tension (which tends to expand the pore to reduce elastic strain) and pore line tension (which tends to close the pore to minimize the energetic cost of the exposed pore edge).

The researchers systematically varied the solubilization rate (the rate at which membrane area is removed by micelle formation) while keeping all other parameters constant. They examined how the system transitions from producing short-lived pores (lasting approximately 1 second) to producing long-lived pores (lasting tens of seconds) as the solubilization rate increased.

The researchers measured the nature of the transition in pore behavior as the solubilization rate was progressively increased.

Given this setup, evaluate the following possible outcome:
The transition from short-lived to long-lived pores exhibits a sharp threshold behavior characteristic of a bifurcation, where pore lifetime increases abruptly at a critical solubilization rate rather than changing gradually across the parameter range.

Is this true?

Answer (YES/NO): YES